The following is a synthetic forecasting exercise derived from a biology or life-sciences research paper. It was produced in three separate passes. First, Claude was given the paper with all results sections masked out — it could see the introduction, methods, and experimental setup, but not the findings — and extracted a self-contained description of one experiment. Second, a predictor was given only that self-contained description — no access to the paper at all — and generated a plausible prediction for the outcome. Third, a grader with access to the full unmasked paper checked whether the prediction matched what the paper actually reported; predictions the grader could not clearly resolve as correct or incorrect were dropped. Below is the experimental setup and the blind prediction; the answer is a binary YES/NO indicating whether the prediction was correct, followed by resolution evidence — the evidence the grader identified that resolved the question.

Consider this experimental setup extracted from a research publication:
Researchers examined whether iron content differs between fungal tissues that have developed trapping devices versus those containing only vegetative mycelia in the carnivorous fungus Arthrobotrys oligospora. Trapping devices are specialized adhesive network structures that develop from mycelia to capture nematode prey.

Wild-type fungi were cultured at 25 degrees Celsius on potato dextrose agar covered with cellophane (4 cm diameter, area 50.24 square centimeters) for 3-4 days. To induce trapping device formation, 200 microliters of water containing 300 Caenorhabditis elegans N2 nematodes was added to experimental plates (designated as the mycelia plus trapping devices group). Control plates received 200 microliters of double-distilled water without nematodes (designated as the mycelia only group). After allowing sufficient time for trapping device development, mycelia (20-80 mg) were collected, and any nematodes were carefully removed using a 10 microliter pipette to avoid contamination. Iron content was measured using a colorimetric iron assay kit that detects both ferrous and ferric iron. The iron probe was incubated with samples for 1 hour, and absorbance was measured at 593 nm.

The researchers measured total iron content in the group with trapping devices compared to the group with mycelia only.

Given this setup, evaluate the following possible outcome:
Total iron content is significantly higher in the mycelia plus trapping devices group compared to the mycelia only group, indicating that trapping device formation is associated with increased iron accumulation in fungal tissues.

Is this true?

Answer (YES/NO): YES